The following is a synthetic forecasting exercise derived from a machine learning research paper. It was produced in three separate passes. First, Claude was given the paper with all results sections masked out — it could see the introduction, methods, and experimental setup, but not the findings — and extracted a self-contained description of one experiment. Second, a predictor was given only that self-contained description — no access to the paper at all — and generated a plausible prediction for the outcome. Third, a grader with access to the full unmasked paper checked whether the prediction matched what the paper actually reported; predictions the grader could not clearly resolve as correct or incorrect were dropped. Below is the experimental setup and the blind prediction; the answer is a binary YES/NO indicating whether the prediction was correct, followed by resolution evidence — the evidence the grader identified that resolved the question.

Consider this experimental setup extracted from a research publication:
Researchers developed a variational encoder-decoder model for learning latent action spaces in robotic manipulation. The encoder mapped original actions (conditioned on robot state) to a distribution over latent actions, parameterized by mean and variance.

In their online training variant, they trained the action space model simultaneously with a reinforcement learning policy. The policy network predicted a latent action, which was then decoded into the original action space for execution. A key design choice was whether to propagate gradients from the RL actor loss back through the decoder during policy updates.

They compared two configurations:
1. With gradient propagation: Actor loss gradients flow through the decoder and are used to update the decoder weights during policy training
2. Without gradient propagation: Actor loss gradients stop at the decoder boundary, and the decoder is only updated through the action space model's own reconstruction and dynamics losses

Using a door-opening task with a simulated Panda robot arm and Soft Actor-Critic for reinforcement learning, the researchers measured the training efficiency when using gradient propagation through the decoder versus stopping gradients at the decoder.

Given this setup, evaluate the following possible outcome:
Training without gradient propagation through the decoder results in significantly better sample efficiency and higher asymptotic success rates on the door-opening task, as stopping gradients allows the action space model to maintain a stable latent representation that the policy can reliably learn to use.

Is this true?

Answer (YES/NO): NO